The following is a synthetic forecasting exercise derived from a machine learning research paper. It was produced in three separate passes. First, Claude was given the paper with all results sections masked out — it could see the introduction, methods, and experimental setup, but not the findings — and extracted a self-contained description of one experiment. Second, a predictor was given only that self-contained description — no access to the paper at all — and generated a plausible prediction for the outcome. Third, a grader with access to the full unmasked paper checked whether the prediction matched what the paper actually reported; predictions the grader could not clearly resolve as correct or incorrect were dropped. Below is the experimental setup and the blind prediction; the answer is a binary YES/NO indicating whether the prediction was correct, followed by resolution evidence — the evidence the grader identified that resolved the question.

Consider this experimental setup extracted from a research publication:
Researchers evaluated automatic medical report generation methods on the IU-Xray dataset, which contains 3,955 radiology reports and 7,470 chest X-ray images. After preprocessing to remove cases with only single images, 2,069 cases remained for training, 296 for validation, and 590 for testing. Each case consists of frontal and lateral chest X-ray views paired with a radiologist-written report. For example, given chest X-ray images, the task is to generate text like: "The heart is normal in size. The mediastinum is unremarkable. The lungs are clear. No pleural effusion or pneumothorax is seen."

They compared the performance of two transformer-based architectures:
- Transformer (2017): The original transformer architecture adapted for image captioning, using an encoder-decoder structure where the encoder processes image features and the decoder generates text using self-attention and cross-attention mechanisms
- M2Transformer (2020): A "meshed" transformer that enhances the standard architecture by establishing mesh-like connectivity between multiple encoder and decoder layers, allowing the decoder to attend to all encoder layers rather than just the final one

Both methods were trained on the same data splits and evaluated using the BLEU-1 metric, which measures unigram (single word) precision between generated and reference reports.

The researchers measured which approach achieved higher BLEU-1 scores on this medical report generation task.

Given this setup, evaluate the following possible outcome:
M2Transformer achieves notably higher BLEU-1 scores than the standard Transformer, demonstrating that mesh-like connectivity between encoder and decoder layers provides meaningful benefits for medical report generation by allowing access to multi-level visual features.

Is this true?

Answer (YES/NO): YES